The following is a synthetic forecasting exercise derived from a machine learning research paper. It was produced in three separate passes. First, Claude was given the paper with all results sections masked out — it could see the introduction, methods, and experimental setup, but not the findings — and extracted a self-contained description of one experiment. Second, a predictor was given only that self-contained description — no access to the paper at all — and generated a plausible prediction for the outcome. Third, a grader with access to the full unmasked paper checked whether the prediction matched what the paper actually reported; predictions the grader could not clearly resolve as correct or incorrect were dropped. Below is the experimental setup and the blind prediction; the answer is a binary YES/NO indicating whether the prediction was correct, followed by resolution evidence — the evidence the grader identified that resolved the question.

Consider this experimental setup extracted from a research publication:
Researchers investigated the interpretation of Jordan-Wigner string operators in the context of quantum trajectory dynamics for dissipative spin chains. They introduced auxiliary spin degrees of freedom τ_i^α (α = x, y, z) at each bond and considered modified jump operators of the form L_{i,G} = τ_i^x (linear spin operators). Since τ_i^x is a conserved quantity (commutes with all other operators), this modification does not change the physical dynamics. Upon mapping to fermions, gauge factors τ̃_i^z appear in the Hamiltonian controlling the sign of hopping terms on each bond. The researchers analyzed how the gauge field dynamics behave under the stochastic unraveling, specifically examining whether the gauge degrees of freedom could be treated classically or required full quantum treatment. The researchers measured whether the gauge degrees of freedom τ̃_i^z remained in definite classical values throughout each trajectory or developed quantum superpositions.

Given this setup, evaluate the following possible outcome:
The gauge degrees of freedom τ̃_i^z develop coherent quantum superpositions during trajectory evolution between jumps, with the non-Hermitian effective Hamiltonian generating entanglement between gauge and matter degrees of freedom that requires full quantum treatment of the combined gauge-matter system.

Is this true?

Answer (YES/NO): NO